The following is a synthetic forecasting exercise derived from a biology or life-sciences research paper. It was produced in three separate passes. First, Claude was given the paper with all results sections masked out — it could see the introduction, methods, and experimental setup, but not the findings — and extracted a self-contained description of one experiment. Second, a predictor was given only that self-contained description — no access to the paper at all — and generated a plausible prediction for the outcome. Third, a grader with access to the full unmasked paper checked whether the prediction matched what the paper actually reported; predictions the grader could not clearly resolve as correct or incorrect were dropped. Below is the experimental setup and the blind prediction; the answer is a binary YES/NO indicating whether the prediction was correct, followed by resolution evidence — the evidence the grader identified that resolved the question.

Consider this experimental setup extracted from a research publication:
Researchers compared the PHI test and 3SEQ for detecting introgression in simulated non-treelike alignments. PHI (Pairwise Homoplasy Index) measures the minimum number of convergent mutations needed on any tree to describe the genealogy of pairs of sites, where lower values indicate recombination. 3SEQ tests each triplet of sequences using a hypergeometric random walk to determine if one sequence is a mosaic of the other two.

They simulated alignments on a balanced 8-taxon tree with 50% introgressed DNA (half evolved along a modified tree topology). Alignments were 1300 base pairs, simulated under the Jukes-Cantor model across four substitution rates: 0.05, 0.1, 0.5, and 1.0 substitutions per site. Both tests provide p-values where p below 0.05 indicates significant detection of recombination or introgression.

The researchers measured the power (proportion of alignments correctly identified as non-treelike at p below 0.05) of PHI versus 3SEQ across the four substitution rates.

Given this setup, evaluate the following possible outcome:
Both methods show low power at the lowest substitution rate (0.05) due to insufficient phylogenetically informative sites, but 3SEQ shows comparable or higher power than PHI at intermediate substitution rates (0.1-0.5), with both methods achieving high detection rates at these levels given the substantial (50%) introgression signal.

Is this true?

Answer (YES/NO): NO